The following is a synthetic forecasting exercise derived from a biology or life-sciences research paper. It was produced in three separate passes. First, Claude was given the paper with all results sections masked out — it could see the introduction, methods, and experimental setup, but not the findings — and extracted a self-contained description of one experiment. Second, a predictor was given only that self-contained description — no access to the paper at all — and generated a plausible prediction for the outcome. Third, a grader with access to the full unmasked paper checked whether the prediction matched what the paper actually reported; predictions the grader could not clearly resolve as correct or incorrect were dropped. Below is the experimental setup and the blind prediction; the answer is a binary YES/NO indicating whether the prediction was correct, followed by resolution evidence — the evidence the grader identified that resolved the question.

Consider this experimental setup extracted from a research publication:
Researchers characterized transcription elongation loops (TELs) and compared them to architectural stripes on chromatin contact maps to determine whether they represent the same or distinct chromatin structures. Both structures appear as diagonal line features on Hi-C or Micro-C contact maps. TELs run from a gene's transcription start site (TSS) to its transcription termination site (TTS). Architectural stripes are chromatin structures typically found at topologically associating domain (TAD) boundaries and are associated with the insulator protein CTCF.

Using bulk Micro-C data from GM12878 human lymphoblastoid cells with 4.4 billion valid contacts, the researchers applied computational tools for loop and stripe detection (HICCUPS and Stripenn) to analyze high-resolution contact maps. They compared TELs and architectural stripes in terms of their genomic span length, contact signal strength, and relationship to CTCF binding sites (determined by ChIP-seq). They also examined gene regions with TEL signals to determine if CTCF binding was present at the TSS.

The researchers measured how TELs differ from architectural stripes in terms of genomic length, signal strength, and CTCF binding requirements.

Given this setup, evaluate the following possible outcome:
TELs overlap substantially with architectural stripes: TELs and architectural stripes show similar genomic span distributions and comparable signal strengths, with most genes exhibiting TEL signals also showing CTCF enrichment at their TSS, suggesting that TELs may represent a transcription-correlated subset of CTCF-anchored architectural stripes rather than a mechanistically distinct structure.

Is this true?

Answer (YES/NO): NO